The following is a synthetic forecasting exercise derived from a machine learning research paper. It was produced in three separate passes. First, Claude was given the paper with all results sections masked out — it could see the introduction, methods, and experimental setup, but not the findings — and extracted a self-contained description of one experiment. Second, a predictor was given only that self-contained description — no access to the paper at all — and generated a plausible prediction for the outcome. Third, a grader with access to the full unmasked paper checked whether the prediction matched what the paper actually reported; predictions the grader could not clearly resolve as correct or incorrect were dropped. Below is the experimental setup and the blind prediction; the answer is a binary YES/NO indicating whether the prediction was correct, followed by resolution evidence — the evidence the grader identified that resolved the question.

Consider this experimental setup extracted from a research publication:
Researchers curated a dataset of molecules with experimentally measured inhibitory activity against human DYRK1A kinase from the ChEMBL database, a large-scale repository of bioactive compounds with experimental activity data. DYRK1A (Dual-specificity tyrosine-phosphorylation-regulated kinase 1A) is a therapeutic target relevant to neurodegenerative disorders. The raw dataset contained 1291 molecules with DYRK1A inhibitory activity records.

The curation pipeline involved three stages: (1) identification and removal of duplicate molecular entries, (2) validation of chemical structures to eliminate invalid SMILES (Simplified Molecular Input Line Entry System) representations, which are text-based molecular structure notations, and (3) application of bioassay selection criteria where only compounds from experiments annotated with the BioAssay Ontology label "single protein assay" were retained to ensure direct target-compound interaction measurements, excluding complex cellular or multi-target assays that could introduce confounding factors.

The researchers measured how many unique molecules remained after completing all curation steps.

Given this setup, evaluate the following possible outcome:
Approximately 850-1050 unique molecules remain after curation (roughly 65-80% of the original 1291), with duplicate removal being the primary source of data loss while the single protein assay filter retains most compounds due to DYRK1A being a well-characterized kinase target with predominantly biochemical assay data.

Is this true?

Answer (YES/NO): NO